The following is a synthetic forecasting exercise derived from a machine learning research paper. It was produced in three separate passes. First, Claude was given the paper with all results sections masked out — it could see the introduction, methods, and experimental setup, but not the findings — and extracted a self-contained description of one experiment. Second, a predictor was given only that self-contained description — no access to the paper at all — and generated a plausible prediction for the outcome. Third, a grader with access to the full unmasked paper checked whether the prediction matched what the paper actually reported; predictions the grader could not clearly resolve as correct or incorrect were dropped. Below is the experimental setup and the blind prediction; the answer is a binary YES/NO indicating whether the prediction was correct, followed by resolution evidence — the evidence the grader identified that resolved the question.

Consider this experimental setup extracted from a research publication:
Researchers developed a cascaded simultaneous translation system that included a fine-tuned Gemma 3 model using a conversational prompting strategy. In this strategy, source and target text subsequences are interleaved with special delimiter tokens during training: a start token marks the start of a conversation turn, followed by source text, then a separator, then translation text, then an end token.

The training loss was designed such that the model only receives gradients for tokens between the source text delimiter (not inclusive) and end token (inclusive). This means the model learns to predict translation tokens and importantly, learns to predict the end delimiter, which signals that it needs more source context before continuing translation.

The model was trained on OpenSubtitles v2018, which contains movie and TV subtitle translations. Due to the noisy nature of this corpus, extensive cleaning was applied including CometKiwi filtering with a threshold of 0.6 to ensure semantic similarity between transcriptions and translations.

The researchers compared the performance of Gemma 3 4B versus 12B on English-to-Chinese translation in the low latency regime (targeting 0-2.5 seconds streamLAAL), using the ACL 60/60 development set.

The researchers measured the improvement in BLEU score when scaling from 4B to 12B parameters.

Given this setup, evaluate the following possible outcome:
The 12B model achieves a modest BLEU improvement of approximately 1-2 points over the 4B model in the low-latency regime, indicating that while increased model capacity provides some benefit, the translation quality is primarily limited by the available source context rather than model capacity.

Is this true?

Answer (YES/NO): YES